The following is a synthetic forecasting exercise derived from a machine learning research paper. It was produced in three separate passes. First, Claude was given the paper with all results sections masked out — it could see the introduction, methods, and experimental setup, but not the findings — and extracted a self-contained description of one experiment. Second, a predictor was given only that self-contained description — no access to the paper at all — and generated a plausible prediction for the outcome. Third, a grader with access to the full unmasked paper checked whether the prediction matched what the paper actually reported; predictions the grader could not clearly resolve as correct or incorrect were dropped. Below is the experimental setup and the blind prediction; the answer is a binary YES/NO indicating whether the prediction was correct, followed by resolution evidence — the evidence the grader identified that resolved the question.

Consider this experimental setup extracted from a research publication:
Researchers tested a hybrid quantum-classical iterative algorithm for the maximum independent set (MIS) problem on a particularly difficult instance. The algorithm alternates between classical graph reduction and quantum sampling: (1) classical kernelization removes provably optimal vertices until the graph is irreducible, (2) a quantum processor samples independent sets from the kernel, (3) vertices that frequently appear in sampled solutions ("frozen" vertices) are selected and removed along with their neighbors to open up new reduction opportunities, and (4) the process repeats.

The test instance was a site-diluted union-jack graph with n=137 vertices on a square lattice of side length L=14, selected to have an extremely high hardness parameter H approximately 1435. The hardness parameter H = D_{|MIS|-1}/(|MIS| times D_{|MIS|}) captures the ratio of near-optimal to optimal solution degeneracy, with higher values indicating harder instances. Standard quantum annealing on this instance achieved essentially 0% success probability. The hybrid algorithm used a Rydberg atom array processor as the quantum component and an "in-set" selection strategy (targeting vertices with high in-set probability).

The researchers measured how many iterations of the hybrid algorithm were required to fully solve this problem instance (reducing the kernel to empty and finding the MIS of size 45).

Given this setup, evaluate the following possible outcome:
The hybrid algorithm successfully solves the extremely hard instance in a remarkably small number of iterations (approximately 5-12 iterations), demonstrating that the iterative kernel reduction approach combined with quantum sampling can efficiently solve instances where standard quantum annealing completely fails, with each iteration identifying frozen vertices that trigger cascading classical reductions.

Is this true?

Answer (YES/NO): NO